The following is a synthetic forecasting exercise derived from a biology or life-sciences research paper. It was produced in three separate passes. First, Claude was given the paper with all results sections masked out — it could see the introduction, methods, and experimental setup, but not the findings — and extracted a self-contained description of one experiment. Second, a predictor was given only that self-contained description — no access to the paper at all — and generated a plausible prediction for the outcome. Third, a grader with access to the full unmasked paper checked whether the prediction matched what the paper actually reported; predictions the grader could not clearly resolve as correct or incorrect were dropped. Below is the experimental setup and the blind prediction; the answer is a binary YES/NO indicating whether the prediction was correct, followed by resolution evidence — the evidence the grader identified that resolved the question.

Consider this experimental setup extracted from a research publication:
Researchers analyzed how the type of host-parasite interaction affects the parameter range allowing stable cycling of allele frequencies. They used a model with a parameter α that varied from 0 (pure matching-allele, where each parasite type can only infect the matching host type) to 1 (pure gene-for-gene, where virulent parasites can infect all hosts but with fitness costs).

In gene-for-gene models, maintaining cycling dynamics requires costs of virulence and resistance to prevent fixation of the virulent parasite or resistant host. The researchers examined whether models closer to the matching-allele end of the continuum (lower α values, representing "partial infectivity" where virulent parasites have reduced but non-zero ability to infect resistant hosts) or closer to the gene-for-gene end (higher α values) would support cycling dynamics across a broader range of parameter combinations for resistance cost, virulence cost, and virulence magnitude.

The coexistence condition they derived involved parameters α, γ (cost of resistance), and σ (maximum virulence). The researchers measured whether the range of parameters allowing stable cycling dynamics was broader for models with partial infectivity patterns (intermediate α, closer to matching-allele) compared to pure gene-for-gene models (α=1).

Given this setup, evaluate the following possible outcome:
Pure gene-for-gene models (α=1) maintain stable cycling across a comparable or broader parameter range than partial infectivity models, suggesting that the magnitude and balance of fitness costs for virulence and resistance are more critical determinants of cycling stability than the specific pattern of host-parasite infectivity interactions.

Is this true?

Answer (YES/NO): NO